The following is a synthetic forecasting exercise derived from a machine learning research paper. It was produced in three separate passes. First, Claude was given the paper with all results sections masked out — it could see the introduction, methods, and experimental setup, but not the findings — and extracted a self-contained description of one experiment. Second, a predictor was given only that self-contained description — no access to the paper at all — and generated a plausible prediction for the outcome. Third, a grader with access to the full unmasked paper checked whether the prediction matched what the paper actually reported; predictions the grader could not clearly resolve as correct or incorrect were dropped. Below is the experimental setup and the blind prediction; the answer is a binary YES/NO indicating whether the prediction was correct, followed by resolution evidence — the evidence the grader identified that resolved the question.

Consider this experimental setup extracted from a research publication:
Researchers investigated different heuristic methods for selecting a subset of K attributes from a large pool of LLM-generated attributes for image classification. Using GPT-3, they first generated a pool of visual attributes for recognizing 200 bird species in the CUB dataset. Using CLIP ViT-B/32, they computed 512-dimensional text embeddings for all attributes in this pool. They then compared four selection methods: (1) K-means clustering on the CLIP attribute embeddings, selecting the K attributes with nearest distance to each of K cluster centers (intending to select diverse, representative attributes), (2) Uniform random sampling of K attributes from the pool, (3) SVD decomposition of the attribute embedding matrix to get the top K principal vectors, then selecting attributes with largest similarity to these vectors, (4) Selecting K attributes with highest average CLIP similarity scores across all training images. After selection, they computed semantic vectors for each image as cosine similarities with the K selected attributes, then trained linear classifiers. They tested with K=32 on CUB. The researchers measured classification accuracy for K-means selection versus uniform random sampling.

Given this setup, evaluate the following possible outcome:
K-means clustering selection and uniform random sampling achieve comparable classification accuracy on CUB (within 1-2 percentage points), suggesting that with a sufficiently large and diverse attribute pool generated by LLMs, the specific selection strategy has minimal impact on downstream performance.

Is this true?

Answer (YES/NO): NO